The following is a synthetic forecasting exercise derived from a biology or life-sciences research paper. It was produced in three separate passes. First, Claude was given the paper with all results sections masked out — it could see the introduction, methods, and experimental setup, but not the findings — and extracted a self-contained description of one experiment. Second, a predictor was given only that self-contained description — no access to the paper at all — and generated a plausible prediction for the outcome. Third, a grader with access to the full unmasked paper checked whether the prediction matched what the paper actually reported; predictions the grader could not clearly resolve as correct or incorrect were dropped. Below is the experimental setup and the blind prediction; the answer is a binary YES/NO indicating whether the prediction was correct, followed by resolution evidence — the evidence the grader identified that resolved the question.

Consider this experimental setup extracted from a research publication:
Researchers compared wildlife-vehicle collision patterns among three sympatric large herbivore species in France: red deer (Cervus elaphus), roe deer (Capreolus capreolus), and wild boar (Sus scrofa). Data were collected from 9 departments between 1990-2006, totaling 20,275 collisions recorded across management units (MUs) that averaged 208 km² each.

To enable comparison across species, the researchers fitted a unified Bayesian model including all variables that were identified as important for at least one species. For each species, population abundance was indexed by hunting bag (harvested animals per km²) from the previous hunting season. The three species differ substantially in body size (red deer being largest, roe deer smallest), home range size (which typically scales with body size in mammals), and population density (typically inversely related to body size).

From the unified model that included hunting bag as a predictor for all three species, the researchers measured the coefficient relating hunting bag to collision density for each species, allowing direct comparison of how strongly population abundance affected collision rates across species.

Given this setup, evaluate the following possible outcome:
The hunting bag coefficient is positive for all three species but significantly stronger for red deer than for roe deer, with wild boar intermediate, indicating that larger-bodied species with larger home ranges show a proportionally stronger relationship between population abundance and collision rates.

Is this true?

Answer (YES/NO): YES